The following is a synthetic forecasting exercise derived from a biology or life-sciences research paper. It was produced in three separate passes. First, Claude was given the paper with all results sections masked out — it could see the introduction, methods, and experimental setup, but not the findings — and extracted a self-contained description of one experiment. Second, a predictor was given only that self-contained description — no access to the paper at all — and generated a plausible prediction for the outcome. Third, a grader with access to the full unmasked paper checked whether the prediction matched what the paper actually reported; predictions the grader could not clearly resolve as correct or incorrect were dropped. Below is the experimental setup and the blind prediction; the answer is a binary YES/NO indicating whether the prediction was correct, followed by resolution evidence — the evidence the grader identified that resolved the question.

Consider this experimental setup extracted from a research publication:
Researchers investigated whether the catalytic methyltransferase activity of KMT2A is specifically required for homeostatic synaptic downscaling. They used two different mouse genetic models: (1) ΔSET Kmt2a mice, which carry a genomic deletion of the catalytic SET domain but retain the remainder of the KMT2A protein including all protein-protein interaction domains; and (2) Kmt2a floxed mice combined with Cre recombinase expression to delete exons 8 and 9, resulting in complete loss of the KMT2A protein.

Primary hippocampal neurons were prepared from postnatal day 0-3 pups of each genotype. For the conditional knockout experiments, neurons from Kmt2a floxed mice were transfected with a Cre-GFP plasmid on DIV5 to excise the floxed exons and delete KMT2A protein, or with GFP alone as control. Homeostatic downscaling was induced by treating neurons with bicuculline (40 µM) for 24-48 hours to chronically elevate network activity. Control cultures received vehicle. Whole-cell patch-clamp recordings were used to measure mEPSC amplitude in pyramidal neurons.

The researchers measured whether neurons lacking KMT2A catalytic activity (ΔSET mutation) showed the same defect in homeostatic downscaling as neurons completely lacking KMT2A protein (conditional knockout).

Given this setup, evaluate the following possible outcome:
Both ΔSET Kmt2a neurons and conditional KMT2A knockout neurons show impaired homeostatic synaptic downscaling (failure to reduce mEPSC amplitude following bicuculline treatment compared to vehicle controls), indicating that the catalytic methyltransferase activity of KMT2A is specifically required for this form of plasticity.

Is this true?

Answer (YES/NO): YES